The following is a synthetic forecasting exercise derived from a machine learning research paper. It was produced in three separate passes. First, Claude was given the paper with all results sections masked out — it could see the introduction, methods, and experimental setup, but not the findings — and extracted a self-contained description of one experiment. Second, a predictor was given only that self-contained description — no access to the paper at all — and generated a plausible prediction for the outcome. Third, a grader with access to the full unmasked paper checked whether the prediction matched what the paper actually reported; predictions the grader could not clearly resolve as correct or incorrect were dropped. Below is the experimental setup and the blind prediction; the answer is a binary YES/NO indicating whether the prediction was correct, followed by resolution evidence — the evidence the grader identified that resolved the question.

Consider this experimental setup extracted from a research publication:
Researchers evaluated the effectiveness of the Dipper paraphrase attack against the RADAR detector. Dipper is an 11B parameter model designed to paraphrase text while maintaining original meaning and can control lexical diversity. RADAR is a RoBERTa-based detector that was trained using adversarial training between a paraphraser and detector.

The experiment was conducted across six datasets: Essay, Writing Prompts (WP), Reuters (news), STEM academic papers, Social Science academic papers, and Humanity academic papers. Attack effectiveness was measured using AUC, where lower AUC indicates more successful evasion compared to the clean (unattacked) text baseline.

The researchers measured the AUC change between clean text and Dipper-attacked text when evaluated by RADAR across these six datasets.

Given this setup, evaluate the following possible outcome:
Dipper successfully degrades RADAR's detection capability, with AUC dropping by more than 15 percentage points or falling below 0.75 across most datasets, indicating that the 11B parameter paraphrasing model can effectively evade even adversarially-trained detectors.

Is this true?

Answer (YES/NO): NO